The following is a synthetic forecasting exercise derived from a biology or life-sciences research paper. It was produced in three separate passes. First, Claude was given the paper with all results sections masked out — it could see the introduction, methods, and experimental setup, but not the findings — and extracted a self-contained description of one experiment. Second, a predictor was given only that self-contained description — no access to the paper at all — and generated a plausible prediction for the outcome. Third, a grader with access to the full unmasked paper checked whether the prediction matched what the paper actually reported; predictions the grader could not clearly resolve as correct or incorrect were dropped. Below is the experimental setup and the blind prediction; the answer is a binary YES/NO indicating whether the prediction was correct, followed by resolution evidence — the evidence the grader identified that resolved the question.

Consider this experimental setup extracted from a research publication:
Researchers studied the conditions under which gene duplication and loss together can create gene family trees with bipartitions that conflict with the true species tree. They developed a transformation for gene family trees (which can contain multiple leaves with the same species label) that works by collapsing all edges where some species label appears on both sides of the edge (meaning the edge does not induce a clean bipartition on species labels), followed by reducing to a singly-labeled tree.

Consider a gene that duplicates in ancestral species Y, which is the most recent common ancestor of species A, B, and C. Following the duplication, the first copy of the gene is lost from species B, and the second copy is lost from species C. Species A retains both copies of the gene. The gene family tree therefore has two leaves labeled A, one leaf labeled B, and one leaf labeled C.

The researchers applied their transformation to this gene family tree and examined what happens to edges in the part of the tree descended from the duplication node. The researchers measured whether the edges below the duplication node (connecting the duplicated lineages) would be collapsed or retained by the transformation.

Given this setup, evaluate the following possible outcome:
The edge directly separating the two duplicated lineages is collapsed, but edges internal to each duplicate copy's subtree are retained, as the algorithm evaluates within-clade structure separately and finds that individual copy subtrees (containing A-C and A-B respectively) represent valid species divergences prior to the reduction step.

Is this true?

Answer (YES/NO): NO